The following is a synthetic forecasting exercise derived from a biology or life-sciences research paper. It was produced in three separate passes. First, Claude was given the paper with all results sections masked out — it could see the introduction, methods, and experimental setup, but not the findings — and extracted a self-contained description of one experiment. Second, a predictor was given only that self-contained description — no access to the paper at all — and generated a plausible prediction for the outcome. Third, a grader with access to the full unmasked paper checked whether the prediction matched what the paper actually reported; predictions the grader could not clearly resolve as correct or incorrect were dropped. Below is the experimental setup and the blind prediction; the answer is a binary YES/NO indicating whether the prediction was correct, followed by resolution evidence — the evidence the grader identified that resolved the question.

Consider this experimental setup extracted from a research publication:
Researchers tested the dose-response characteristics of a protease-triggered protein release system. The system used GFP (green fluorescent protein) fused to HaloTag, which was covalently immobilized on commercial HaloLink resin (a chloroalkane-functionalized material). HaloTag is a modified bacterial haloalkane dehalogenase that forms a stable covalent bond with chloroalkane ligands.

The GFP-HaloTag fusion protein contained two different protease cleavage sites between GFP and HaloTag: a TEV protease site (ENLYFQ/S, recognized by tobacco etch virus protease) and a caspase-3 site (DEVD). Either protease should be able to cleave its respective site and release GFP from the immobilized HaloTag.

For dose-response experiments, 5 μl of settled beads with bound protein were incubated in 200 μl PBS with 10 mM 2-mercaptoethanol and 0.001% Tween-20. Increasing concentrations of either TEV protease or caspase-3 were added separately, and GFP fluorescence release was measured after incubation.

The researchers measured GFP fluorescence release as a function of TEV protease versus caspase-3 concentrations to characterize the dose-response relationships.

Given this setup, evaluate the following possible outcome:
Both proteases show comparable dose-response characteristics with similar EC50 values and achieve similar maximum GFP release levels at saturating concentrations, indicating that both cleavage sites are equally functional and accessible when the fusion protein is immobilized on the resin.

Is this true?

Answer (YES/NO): NO